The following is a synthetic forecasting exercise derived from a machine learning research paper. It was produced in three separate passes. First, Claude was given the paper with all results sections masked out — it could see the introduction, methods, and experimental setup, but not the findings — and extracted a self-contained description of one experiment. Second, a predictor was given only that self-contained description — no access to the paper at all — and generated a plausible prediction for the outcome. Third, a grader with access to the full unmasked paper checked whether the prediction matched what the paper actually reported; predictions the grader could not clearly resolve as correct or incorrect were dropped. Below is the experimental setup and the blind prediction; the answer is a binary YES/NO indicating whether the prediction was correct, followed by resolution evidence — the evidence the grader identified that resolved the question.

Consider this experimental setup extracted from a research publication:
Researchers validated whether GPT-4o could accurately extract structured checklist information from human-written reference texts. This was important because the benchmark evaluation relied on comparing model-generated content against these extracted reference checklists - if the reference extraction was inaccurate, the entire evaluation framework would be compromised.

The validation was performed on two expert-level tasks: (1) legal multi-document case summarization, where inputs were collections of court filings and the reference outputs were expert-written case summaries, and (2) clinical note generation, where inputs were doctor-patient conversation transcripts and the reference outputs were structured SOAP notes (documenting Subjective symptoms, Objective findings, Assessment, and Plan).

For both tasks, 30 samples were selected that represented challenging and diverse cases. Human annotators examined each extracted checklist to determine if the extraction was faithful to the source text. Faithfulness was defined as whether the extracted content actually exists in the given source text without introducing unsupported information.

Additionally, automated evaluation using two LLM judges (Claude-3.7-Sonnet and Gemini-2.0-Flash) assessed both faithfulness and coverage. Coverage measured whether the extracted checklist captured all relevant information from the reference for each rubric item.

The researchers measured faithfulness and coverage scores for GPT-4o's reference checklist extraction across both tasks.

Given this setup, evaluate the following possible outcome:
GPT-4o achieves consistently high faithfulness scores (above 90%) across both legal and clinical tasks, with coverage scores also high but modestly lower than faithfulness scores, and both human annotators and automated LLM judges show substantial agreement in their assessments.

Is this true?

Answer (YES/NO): NO